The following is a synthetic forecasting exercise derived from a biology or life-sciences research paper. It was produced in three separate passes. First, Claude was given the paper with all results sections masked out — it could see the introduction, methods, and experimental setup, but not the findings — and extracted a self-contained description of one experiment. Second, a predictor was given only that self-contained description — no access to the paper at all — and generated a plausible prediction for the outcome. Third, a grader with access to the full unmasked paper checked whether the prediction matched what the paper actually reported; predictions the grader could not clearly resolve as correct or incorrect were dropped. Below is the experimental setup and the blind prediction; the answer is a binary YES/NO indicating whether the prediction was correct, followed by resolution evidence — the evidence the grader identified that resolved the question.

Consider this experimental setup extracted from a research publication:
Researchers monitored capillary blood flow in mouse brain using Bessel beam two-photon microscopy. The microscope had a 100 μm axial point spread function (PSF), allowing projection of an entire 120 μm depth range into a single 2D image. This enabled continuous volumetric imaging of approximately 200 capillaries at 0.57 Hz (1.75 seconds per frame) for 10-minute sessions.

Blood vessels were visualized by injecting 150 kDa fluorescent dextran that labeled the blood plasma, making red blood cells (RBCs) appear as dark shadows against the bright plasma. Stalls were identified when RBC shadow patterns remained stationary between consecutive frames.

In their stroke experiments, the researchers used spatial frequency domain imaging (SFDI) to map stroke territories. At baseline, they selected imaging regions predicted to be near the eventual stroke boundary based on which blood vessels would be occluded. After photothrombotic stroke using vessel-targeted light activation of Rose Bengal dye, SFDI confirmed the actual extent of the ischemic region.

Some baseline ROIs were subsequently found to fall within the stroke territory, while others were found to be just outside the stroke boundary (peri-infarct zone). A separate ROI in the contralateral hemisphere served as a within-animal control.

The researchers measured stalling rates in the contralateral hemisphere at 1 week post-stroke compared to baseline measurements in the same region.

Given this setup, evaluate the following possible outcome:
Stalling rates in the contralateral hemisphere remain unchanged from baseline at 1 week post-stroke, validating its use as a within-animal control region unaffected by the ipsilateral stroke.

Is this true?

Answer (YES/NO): NO